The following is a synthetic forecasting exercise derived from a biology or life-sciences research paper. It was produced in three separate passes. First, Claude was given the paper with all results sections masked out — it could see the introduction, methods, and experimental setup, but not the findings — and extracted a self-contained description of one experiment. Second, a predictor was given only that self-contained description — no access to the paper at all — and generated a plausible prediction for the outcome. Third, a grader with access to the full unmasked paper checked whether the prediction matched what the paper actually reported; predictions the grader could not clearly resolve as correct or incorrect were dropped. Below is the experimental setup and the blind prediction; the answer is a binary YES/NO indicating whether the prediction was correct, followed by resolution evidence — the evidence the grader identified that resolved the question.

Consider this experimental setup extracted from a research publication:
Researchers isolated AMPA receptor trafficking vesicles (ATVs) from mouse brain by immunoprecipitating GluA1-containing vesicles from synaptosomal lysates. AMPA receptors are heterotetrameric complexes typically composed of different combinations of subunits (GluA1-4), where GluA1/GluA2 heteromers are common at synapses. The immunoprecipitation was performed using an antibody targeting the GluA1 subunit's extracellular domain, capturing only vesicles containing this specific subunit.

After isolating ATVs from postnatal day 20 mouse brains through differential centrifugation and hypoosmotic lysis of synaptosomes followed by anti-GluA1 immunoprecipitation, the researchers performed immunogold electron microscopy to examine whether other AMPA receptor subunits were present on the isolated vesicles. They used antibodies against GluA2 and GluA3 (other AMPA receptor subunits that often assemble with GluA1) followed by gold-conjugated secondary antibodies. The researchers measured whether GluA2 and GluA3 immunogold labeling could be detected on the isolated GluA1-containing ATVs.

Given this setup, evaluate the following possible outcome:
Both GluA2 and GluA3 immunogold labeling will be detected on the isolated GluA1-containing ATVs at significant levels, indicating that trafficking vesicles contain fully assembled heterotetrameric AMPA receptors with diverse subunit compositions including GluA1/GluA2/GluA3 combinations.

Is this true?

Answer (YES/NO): NO